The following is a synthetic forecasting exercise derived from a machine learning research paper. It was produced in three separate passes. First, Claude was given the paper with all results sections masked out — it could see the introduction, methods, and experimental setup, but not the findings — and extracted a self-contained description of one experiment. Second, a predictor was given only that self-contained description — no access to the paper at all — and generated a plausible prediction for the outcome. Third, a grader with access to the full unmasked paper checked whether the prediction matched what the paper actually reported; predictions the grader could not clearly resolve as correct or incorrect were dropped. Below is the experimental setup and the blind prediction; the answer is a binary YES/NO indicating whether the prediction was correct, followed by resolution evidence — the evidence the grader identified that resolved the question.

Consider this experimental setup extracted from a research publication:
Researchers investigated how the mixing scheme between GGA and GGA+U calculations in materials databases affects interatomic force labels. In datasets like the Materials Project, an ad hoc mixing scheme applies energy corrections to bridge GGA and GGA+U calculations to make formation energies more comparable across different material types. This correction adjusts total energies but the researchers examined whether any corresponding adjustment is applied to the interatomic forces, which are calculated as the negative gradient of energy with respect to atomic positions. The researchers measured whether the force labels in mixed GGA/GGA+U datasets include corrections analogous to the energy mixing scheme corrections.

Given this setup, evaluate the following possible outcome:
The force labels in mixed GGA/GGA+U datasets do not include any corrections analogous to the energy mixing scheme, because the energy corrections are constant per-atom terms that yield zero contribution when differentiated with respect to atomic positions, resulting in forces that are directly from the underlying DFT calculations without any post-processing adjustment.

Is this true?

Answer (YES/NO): YES